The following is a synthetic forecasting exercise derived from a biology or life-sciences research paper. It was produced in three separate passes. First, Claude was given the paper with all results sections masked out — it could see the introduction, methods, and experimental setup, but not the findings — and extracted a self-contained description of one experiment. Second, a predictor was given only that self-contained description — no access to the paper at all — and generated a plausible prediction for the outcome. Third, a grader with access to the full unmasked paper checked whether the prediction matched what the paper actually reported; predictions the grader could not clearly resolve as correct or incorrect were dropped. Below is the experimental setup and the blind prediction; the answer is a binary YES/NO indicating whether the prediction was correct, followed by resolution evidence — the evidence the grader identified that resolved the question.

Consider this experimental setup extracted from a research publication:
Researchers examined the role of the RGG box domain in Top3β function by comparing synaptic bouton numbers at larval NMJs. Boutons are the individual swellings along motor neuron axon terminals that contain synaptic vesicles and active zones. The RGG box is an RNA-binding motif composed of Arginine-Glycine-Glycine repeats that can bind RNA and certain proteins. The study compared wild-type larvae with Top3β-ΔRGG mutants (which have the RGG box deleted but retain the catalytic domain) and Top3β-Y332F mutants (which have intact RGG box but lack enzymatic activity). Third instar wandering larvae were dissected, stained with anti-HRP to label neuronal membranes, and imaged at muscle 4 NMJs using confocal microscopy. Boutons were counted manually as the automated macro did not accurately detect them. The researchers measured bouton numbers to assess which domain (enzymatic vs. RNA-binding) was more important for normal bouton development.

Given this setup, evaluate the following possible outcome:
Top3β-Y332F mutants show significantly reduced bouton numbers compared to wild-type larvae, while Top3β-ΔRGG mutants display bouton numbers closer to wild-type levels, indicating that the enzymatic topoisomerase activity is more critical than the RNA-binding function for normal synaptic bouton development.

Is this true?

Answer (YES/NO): NO